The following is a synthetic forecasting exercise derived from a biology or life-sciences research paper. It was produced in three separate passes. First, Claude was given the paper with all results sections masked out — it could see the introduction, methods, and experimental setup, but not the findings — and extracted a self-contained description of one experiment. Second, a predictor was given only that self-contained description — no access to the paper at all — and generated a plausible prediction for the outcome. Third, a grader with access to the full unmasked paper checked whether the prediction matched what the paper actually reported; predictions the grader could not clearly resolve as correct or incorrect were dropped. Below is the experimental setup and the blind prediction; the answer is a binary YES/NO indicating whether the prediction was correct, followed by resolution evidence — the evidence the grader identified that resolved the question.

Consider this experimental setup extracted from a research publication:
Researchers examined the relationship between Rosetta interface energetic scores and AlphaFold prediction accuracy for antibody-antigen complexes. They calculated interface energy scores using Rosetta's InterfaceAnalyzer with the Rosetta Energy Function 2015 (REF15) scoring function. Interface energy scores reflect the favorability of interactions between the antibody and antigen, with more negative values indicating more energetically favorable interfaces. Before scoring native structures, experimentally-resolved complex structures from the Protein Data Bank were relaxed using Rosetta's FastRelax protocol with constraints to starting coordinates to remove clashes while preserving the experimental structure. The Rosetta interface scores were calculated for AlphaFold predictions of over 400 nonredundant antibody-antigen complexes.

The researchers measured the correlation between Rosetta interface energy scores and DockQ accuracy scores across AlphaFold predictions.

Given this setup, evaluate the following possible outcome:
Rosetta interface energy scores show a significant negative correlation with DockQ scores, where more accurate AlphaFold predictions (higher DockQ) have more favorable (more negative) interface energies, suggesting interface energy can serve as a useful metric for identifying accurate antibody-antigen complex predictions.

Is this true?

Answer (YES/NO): NO